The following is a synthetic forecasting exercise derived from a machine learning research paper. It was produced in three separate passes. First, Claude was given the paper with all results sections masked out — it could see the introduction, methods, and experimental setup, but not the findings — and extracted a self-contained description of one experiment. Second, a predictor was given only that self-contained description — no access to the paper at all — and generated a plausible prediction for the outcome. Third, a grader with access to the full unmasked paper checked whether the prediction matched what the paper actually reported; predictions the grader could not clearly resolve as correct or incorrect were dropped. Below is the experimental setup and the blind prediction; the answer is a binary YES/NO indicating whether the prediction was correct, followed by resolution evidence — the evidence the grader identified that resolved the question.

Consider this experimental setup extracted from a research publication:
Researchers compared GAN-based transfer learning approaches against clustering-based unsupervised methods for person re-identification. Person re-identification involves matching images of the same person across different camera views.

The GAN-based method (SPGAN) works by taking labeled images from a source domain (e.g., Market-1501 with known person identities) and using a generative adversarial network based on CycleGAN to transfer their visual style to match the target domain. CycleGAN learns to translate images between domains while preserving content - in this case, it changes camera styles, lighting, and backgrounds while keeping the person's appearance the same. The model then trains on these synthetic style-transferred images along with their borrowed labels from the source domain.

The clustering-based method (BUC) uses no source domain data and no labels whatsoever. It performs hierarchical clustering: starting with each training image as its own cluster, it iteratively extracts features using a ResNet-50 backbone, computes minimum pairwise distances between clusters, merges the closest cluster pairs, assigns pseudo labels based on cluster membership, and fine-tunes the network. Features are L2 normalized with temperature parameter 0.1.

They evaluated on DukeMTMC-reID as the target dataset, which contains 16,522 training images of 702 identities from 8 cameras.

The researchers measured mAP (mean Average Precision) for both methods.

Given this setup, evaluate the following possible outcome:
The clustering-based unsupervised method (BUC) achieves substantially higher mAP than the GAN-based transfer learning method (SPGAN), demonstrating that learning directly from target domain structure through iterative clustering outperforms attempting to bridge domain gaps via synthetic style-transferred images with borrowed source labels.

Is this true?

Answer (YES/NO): NO